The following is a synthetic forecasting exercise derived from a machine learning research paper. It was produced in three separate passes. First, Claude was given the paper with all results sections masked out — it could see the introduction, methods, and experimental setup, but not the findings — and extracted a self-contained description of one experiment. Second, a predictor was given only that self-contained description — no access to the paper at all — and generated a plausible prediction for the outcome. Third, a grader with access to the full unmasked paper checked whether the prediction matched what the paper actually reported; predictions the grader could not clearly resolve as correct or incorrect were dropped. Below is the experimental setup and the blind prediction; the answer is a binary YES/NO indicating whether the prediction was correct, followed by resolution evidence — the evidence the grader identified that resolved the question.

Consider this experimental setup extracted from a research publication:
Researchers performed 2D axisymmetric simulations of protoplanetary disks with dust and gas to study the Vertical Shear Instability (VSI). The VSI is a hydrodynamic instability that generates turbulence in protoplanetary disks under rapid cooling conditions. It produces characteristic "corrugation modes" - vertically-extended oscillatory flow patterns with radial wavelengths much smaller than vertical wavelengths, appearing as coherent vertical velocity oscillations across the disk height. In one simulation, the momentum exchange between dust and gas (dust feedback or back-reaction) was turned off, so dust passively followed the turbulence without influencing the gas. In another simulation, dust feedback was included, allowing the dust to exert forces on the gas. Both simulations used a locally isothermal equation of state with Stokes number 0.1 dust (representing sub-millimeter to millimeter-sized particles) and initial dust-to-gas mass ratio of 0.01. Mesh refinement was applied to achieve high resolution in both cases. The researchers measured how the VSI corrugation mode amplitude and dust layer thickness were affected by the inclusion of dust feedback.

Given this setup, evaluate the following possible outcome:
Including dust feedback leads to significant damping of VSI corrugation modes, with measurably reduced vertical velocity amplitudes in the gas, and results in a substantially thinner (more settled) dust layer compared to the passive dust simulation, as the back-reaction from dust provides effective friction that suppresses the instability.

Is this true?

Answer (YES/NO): NO